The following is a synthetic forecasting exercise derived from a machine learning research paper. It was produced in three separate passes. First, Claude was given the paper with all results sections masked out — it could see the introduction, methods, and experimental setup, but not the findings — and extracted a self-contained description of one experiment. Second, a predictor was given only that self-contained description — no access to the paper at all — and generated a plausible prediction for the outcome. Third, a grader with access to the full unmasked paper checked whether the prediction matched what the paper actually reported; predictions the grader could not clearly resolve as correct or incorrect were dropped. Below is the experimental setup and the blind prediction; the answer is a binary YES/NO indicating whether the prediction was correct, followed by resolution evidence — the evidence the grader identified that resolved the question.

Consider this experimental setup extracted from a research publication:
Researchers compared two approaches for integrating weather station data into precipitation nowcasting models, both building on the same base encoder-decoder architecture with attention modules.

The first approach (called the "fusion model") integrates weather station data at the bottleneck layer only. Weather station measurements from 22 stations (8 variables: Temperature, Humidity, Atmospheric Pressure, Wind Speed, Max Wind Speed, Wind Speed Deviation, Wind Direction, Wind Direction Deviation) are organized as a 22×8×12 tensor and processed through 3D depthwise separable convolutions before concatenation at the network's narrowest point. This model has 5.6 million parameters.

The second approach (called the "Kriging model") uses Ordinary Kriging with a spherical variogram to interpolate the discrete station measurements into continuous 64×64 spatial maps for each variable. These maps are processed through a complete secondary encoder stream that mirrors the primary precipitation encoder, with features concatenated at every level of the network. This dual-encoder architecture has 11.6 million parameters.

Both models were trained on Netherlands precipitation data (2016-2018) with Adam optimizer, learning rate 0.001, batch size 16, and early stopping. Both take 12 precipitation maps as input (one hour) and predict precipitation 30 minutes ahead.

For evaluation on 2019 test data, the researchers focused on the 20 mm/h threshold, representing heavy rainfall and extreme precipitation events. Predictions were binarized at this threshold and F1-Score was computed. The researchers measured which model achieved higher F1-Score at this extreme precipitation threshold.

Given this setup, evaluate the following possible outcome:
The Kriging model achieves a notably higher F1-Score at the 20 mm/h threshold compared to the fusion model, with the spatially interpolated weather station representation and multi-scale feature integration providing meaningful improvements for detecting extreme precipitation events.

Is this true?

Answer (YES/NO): NO